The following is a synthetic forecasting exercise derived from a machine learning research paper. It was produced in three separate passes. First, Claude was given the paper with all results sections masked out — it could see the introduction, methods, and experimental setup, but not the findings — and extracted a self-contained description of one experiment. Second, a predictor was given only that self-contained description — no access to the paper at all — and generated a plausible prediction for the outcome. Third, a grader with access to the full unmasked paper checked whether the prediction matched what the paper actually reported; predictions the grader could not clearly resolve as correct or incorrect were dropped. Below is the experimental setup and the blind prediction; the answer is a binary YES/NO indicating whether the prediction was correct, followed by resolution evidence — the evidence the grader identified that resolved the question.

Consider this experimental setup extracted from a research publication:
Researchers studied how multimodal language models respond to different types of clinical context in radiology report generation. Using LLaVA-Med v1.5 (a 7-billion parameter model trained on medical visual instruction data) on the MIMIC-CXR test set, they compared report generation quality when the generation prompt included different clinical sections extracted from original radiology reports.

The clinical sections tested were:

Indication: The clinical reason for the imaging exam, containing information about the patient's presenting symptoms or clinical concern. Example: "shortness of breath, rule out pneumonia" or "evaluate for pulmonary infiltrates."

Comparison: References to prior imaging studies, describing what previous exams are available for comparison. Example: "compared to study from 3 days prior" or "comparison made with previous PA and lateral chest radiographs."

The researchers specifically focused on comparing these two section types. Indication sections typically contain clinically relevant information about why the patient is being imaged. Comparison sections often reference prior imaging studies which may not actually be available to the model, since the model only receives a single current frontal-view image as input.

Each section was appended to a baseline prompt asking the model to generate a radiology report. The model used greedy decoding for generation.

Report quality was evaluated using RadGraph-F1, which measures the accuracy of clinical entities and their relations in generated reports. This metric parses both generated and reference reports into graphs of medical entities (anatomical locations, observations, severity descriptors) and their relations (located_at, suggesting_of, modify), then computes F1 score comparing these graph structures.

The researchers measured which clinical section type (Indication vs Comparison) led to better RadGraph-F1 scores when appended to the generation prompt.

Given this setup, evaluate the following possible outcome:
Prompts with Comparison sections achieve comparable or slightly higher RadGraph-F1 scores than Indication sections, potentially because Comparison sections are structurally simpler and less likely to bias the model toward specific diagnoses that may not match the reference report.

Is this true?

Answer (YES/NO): NO